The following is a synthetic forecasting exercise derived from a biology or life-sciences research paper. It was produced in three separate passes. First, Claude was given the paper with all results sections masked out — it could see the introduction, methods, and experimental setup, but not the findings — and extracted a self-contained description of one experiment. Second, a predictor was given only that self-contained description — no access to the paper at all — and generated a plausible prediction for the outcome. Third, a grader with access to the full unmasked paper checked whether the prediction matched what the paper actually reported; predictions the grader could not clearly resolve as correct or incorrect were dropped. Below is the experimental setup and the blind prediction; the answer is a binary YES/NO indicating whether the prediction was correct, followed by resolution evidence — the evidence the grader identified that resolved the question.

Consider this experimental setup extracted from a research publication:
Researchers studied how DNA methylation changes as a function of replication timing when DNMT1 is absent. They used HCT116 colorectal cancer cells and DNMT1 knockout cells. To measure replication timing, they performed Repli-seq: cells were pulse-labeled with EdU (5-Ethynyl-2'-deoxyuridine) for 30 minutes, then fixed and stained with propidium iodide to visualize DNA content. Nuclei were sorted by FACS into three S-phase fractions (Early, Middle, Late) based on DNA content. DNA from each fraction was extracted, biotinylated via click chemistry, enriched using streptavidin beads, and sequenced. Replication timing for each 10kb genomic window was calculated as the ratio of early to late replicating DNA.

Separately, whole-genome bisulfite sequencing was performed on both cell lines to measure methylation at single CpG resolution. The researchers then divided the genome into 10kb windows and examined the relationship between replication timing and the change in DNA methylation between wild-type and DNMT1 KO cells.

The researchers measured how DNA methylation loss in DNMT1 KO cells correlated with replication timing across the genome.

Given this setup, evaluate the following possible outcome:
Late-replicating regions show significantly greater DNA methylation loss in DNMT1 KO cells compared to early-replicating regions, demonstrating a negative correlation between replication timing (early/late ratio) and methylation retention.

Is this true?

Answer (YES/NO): NO